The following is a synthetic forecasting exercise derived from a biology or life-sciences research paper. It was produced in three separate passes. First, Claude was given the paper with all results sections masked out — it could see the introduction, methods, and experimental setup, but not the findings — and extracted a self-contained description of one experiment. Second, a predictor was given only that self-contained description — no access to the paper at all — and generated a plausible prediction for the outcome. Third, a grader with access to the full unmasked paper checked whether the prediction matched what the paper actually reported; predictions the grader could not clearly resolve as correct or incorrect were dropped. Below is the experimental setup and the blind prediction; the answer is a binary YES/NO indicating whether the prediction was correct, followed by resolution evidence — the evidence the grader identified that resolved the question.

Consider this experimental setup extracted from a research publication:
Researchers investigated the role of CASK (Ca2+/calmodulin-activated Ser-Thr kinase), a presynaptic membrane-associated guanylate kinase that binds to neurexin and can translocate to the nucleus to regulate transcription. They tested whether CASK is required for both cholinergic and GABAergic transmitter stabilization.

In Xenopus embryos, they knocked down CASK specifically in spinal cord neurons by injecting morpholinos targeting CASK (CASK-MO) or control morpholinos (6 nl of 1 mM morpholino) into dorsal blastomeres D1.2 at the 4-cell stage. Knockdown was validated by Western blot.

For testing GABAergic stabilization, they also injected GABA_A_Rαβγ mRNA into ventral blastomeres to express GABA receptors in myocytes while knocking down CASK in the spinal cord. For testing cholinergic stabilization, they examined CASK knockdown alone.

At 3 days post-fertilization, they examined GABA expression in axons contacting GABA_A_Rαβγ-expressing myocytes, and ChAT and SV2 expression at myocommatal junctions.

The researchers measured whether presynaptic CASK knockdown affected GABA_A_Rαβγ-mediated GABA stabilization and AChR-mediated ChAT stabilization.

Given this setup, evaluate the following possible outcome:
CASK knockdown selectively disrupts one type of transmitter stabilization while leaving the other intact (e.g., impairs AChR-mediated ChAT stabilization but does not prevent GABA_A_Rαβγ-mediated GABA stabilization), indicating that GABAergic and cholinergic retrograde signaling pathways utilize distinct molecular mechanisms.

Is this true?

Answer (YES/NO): NO